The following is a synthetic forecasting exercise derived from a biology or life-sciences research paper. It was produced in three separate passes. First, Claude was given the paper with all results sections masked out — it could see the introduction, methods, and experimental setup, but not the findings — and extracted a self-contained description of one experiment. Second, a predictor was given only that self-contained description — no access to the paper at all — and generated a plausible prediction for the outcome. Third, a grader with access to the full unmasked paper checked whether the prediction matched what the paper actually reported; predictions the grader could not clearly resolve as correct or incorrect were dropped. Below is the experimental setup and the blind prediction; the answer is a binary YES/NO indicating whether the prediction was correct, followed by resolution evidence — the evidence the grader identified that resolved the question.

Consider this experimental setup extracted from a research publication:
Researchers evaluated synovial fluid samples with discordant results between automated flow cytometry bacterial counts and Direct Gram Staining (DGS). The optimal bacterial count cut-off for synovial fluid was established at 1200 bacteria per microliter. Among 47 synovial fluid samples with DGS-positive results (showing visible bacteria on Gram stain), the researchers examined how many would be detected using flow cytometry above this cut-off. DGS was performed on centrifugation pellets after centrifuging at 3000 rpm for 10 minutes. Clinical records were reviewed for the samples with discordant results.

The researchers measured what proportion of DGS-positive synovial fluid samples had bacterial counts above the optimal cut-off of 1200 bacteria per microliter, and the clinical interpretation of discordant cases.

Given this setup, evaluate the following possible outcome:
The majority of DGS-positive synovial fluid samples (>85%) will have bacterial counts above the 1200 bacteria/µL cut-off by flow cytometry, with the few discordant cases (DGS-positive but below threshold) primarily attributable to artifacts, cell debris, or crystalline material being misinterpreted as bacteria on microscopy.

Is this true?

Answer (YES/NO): NO